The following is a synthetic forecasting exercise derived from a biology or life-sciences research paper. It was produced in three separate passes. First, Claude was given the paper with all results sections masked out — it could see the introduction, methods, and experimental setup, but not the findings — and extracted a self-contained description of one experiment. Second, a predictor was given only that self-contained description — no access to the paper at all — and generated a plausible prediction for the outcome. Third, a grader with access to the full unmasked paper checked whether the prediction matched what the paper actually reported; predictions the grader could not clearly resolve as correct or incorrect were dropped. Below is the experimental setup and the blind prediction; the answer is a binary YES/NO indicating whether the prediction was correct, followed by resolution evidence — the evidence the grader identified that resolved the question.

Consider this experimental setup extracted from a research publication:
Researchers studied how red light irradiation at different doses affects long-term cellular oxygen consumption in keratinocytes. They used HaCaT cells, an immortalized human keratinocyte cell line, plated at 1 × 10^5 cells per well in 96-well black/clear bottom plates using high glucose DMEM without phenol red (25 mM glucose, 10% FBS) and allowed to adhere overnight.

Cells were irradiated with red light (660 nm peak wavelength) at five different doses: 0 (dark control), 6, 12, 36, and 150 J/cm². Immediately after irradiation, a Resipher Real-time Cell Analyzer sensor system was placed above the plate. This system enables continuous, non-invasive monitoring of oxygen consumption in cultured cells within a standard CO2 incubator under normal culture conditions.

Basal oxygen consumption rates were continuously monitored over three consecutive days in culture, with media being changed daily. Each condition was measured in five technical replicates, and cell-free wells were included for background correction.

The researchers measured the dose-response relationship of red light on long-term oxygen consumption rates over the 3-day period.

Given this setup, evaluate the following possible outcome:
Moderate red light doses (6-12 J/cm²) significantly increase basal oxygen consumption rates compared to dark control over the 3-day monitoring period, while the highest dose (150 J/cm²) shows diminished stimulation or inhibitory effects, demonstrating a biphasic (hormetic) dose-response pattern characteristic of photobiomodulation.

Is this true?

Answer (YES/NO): NO